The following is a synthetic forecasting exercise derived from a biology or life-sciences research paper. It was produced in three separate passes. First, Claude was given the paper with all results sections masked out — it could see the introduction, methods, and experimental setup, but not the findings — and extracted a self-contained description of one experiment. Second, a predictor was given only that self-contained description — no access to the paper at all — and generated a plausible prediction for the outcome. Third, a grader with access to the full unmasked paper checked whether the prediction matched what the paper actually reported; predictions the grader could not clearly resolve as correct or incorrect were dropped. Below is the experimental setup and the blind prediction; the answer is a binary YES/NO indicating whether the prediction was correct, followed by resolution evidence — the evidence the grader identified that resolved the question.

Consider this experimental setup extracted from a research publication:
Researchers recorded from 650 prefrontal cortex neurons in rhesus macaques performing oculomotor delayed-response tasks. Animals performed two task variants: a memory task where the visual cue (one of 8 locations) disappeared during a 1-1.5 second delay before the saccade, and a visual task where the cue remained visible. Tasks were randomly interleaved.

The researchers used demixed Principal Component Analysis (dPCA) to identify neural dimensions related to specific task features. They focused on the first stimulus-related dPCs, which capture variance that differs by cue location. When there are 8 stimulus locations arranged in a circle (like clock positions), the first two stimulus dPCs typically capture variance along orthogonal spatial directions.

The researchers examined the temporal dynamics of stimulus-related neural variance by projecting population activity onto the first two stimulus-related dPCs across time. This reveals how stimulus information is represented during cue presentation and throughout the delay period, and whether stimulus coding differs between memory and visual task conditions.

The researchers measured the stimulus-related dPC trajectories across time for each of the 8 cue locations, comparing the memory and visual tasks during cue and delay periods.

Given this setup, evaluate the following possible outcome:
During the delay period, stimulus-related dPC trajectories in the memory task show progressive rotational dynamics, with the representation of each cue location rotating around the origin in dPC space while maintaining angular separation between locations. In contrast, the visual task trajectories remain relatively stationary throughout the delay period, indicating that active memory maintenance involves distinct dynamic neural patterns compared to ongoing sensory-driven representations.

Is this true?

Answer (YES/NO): NO